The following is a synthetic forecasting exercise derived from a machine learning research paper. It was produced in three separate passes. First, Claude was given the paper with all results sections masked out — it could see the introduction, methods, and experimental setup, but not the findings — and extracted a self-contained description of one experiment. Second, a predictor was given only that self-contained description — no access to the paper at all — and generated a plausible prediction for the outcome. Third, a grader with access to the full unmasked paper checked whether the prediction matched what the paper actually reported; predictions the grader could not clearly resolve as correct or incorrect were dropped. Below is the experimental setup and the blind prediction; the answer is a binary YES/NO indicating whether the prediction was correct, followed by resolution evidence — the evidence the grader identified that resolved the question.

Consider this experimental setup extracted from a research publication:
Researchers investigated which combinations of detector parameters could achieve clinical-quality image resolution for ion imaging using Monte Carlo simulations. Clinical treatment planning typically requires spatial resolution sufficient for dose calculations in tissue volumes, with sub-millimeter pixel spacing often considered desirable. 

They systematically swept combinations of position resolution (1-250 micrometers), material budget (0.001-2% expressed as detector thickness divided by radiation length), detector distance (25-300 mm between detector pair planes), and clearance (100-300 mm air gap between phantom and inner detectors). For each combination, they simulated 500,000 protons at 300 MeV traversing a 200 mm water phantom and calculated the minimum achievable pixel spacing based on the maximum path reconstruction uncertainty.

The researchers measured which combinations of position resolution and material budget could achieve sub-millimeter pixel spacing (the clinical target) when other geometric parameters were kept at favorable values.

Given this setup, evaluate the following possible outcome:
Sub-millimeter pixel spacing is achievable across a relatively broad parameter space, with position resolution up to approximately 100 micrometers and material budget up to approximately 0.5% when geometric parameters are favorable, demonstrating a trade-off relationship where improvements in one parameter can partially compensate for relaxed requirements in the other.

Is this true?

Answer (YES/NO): YES